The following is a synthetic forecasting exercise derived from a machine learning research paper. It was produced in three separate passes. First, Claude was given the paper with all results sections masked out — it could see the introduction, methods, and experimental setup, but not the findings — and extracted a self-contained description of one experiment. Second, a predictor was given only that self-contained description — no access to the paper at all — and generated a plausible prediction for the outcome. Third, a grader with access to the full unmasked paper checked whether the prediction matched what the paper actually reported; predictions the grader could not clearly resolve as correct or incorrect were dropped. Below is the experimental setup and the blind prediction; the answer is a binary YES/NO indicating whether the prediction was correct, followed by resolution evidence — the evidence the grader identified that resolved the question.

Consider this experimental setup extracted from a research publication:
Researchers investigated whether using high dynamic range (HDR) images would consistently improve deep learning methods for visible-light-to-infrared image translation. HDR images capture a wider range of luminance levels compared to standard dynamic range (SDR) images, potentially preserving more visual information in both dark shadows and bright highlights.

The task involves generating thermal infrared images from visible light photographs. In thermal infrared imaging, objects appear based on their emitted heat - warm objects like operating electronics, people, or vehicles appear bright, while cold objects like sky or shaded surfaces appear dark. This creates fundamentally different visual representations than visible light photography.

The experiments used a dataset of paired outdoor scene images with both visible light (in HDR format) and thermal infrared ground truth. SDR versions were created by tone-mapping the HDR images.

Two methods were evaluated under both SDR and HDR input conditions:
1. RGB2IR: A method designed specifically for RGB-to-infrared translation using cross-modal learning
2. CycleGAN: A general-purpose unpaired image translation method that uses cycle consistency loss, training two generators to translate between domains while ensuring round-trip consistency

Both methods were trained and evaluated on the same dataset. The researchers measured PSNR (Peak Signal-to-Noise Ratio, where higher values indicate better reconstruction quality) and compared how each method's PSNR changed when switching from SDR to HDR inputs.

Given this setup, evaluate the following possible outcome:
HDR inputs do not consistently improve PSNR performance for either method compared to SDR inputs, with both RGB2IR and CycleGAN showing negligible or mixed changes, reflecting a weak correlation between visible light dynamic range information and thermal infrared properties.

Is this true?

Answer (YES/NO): NO